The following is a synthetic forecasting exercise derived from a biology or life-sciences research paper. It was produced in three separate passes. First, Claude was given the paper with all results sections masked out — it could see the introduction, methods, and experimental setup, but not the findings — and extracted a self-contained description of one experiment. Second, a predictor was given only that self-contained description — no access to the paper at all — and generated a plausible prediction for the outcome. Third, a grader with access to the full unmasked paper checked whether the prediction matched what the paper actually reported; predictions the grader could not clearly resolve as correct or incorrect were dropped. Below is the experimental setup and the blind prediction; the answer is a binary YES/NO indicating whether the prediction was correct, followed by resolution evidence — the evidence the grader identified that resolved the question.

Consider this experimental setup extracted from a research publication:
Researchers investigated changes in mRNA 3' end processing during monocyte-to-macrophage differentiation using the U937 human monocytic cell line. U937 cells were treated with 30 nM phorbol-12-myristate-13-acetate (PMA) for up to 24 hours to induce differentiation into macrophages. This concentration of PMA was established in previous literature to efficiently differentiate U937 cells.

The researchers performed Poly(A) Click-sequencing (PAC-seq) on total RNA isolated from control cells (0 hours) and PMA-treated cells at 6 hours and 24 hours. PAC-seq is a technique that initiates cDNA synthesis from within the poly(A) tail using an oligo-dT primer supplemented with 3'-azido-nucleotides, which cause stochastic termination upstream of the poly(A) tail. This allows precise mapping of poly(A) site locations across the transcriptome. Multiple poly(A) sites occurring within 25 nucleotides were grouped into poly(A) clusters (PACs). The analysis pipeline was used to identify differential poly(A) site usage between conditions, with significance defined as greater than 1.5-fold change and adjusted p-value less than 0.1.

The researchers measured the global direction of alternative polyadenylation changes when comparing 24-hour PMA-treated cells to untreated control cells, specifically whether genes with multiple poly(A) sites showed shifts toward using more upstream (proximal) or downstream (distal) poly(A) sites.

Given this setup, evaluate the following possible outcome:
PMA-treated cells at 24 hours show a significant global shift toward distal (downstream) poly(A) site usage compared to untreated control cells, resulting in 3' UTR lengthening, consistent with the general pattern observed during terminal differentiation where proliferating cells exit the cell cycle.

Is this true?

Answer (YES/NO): NO